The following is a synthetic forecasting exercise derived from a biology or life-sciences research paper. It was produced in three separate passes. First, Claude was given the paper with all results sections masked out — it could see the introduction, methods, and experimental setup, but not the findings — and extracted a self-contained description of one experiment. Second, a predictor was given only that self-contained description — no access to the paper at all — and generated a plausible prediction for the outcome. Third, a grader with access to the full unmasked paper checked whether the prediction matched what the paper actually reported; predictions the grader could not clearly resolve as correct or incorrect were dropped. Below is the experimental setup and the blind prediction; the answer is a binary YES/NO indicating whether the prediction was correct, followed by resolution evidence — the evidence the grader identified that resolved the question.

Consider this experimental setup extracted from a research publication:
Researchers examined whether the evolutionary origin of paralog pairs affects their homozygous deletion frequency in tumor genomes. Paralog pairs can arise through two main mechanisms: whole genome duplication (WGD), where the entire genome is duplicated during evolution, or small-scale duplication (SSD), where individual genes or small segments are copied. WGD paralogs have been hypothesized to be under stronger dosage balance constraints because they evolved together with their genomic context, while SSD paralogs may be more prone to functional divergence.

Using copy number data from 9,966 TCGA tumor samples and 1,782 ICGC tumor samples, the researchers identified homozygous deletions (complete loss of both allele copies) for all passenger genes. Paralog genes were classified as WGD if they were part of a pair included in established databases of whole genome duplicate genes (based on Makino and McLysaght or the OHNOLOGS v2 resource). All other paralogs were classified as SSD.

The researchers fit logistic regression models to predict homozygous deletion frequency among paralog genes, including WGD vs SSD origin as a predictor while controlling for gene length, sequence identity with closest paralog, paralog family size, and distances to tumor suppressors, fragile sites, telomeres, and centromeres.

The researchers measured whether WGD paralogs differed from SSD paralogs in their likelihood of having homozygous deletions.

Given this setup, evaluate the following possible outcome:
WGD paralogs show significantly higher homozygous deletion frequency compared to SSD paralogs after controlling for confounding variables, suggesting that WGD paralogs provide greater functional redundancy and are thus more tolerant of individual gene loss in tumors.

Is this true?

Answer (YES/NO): NO